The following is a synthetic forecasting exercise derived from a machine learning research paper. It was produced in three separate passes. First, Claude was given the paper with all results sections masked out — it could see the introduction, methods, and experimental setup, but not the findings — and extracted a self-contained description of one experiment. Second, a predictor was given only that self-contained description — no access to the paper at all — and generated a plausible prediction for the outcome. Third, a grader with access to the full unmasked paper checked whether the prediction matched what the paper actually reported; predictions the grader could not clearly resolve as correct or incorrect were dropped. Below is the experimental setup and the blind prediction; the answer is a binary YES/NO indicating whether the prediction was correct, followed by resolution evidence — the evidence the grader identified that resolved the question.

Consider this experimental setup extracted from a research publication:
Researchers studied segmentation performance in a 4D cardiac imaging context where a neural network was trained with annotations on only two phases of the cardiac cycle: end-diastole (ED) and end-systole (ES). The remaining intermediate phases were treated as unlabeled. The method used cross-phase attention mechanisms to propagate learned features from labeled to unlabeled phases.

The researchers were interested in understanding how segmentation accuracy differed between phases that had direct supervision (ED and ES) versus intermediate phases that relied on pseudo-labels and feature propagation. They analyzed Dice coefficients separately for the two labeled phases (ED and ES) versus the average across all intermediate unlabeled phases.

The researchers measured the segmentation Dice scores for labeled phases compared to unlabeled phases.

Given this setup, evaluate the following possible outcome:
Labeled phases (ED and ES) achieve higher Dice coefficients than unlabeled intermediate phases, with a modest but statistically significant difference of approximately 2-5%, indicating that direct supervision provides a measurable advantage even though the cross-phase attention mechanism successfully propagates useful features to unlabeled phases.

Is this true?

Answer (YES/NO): YES